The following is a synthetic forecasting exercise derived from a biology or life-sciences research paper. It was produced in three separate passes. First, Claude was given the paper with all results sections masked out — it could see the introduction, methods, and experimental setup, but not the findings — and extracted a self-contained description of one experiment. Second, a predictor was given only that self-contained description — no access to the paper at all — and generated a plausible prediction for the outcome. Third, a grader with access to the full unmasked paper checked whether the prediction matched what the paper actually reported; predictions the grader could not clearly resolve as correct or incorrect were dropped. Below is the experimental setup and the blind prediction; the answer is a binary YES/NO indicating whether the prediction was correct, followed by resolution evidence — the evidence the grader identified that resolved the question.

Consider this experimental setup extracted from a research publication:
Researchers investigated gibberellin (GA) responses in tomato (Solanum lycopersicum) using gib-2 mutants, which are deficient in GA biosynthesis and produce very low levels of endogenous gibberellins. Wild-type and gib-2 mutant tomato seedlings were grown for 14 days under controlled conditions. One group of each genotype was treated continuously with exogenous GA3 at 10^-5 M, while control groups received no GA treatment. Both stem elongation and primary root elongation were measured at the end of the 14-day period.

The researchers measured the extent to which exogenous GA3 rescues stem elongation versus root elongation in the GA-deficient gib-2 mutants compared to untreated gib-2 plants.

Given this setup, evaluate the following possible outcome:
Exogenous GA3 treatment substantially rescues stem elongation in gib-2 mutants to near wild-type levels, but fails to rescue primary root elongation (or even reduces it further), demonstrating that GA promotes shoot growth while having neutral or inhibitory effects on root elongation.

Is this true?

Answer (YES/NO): NO